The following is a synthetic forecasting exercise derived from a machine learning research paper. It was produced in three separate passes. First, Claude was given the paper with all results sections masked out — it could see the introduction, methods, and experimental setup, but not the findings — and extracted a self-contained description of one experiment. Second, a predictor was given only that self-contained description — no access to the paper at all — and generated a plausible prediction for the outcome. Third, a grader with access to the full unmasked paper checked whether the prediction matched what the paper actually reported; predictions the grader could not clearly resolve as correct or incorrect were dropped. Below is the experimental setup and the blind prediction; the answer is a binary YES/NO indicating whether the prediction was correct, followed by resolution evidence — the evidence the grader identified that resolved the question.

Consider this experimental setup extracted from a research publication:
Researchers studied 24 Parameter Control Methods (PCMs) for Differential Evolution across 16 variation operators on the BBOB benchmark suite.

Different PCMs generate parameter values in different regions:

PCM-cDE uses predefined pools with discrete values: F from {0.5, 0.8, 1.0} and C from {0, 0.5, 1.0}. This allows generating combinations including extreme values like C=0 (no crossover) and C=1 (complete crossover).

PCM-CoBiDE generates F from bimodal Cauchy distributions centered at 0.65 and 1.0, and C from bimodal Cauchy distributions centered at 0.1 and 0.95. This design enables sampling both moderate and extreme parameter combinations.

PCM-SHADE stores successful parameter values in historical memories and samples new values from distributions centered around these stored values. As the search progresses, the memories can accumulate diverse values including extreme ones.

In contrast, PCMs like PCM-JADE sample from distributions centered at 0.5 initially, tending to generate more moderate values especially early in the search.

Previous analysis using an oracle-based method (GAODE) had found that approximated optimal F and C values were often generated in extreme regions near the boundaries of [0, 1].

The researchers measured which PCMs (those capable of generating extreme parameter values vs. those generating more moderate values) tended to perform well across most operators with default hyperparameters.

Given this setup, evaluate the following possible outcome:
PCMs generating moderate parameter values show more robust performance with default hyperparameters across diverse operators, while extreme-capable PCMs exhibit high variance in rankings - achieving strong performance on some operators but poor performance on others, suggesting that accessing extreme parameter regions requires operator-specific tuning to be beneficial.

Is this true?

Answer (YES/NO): NO